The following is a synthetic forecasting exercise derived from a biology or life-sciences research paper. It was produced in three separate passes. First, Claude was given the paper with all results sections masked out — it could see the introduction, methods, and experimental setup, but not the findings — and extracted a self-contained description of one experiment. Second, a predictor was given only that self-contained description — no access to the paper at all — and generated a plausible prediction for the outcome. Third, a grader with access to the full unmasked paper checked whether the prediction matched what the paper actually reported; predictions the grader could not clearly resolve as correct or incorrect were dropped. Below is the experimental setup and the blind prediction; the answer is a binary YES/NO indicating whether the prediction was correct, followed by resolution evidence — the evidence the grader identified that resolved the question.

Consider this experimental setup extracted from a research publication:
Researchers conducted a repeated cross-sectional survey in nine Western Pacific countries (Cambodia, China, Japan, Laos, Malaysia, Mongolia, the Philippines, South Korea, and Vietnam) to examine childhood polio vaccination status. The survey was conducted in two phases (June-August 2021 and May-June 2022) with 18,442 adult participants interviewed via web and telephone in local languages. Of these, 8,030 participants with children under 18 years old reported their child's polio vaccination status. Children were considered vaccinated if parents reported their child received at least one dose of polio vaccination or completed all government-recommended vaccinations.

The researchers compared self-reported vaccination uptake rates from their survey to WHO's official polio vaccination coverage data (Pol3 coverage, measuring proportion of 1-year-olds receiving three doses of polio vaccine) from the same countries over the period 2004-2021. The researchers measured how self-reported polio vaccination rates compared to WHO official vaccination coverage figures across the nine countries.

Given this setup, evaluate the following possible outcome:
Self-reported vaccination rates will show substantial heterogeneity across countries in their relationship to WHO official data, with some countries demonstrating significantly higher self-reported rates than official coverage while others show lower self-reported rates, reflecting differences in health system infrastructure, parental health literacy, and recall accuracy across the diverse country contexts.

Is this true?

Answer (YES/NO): NO